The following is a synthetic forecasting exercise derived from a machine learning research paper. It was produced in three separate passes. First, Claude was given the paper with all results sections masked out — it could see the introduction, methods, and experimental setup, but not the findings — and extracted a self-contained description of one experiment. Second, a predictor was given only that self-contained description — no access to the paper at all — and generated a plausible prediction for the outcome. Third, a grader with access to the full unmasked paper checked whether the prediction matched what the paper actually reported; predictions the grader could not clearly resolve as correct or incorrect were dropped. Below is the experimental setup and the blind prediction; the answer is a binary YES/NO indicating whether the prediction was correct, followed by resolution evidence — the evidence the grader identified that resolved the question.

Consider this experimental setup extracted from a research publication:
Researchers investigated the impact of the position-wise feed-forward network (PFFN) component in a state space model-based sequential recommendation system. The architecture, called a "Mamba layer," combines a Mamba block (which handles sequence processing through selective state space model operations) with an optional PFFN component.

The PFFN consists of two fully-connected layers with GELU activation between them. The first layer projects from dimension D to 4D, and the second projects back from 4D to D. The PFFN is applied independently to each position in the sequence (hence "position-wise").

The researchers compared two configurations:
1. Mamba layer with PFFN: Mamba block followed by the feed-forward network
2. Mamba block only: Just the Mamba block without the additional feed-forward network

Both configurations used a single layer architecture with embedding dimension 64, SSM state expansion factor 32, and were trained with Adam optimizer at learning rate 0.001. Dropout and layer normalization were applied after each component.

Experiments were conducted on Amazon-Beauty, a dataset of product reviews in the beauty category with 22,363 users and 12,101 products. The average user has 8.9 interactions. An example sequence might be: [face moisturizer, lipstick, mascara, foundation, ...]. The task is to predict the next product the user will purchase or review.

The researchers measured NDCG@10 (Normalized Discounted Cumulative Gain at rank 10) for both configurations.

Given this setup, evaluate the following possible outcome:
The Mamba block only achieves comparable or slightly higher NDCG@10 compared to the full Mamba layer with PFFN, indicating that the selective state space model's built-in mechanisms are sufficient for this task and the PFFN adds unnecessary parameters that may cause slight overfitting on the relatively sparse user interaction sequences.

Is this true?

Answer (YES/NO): NO